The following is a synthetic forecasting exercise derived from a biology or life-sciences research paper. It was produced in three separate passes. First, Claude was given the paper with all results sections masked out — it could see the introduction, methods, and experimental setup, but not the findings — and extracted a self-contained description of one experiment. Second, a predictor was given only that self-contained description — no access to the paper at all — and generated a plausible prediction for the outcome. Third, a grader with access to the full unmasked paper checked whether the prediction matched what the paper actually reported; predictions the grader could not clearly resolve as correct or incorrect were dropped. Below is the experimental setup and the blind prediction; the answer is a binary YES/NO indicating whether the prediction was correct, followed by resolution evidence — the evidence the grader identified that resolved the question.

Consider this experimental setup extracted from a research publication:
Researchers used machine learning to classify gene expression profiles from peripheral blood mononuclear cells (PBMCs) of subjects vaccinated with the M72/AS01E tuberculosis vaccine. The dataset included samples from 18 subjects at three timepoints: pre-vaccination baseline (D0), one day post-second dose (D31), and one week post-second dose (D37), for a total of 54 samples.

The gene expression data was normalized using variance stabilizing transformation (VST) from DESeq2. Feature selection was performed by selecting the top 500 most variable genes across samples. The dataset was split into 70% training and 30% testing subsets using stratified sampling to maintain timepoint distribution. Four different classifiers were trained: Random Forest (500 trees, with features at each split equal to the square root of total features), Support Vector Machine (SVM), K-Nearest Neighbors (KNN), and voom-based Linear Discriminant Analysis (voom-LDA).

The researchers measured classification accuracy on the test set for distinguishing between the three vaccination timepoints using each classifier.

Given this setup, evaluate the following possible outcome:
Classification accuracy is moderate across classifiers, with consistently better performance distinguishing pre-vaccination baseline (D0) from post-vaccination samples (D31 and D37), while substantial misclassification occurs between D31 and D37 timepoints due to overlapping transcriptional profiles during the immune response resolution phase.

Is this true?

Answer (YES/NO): NO